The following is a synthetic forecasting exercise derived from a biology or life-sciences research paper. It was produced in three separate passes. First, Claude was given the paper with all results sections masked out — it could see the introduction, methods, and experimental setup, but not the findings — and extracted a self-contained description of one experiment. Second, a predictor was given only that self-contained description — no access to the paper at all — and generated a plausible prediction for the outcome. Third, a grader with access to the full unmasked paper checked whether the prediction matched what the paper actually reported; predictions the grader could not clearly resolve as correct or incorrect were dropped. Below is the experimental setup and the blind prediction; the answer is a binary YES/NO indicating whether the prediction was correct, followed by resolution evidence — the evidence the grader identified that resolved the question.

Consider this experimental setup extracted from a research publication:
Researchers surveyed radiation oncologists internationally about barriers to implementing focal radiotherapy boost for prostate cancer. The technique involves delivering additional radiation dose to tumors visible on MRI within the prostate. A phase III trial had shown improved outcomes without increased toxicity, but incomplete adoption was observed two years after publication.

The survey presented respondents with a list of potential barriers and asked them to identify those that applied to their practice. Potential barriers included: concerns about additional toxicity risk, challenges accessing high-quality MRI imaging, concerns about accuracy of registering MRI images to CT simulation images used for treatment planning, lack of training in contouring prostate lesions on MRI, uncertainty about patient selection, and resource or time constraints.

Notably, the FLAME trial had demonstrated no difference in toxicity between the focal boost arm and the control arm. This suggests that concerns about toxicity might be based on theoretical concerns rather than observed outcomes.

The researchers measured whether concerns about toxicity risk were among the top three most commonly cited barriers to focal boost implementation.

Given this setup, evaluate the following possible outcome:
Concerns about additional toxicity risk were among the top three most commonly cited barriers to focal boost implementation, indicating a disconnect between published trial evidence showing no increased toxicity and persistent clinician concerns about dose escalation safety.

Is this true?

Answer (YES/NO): YES